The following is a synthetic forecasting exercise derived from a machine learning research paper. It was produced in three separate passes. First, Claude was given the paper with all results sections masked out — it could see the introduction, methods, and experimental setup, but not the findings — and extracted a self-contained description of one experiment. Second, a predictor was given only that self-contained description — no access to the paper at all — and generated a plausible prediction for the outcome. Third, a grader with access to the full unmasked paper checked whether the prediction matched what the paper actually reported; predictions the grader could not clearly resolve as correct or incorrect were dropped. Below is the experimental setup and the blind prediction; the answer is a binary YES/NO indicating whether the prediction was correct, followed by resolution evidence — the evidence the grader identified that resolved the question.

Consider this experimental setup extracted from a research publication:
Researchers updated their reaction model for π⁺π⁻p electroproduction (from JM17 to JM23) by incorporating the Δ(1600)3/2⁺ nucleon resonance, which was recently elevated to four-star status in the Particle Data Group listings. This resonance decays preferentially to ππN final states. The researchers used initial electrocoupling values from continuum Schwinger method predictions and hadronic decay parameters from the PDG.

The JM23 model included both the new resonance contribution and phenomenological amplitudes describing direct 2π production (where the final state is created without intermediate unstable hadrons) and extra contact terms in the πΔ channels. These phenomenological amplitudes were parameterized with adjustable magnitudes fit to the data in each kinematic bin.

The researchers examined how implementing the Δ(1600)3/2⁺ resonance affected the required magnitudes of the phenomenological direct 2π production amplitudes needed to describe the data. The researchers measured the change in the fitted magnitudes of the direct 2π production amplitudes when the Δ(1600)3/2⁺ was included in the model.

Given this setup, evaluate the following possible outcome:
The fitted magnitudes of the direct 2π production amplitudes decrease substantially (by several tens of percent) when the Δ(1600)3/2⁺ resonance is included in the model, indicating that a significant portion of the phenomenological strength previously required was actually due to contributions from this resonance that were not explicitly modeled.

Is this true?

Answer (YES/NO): YES